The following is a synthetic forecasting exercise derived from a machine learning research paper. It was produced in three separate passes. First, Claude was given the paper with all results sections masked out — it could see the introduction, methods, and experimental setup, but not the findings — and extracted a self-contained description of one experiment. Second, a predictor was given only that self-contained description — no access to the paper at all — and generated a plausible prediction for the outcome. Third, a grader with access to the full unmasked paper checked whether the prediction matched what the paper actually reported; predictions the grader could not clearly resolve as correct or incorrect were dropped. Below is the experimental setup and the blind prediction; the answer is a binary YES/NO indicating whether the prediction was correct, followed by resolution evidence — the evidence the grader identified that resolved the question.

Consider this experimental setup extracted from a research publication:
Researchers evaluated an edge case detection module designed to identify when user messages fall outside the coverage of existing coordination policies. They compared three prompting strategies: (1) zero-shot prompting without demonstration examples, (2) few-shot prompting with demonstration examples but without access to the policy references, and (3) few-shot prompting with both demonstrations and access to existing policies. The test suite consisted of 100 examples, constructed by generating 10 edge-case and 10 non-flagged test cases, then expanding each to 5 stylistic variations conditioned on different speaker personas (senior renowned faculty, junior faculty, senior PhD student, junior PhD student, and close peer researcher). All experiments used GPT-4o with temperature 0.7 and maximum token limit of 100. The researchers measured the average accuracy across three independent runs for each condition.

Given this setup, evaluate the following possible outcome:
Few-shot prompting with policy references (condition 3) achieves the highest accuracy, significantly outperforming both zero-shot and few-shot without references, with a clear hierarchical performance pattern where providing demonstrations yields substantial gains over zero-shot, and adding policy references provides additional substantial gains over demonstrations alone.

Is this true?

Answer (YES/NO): YES